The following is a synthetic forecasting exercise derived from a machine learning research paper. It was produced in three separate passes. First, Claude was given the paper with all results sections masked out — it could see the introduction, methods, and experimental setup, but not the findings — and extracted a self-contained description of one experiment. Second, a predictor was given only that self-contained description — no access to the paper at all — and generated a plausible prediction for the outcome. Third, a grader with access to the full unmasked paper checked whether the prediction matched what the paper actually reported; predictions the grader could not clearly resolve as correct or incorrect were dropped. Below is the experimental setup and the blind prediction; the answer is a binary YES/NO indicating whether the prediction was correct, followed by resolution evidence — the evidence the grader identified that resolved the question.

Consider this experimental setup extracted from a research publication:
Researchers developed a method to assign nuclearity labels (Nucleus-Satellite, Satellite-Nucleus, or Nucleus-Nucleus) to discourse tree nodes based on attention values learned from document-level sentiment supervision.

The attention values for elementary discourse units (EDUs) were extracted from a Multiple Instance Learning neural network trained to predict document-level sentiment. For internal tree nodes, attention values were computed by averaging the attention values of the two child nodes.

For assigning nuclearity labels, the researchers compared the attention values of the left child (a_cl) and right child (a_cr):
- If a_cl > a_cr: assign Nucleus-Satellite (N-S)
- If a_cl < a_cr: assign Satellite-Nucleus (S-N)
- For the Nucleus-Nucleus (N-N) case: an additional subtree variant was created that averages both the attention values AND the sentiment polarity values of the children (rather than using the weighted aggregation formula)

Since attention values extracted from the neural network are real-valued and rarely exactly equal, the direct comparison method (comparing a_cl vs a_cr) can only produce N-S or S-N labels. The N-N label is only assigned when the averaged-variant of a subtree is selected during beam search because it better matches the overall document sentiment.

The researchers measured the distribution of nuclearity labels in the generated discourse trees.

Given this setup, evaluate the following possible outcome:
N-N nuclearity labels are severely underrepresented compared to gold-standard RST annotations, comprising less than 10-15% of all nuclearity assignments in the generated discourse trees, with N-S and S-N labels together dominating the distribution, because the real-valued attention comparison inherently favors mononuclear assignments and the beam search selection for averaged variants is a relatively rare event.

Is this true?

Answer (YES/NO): NO